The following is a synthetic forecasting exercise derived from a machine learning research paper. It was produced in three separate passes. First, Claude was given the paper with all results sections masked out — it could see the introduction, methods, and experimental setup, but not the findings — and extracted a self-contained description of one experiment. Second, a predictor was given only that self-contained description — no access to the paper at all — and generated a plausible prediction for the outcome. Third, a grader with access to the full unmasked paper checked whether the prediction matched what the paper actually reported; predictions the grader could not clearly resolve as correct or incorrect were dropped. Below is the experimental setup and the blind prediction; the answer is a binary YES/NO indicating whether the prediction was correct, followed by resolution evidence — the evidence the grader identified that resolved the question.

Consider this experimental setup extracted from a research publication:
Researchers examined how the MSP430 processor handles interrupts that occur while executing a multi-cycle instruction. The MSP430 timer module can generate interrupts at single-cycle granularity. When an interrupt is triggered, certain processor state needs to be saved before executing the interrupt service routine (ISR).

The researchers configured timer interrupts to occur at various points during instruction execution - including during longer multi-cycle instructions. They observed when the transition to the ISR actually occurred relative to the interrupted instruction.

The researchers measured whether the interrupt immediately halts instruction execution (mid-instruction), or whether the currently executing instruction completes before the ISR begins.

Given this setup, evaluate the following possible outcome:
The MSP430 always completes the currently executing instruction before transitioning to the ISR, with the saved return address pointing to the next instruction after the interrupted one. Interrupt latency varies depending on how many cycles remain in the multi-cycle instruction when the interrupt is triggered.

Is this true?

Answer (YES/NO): YES